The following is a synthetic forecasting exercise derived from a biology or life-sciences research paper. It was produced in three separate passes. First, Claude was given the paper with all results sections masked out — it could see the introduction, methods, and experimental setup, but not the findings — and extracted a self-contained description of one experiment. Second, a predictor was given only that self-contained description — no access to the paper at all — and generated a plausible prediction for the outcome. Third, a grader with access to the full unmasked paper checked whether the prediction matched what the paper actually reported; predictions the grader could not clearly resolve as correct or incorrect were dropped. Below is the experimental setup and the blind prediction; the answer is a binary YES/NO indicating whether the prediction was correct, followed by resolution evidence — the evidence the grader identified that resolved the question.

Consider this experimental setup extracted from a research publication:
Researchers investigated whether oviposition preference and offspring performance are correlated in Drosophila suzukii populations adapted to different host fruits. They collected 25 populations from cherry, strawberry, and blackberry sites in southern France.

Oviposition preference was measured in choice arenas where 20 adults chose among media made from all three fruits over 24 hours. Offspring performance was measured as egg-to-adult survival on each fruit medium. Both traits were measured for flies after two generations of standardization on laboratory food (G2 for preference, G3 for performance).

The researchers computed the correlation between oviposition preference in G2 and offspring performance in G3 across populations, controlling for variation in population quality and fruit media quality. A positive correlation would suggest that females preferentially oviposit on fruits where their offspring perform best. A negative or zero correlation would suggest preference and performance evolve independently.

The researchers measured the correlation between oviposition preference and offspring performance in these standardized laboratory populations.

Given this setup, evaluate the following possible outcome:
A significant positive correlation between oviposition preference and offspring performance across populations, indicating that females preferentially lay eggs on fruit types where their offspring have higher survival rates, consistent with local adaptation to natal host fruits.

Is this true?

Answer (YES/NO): YES